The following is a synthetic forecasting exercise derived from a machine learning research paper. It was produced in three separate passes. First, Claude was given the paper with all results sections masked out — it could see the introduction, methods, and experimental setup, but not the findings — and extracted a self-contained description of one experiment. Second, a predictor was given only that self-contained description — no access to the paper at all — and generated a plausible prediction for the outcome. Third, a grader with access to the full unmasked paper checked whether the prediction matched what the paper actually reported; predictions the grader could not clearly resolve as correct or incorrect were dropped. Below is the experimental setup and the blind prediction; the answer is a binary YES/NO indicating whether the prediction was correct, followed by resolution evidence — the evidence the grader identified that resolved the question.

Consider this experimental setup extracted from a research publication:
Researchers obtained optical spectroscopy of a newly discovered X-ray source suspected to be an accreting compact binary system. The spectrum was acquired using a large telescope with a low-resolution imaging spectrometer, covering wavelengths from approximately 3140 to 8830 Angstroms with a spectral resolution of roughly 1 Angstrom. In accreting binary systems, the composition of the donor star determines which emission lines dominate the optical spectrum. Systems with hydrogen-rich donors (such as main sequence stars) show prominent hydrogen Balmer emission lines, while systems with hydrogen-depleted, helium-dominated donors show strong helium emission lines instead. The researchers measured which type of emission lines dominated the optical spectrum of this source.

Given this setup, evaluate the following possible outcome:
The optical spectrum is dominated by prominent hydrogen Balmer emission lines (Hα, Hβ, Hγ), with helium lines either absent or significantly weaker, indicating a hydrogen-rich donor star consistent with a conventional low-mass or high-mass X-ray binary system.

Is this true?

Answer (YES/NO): NO